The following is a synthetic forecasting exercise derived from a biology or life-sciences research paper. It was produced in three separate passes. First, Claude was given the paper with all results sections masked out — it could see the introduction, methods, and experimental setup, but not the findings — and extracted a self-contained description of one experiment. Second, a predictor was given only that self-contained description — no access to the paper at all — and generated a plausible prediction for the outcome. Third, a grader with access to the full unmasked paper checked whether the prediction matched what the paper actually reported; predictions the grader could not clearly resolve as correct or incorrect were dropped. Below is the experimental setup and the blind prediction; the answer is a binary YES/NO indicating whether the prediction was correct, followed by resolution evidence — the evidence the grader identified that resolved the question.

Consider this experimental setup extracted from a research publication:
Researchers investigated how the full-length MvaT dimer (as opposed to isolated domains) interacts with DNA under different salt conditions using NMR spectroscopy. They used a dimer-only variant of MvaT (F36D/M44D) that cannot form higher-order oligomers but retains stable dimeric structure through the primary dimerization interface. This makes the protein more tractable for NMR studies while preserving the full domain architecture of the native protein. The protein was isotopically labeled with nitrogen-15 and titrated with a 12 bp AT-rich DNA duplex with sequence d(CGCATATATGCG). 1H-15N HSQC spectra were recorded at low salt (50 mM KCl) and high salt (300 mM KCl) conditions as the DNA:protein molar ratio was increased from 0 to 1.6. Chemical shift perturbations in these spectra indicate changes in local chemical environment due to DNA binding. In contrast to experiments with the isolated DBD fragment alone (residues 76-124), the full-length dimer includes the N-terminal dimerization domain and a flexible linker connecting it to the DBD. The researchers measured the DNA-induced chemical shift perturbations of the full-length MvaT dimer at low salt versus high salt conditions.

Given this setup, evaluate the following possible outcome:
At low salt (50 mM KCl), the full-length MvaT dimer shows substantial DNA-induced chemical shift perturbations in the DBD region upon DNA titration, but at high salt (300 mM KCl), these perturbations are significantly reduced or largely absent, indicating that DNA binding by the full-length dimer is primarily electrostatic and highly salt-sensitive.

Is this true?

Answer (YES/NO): YES